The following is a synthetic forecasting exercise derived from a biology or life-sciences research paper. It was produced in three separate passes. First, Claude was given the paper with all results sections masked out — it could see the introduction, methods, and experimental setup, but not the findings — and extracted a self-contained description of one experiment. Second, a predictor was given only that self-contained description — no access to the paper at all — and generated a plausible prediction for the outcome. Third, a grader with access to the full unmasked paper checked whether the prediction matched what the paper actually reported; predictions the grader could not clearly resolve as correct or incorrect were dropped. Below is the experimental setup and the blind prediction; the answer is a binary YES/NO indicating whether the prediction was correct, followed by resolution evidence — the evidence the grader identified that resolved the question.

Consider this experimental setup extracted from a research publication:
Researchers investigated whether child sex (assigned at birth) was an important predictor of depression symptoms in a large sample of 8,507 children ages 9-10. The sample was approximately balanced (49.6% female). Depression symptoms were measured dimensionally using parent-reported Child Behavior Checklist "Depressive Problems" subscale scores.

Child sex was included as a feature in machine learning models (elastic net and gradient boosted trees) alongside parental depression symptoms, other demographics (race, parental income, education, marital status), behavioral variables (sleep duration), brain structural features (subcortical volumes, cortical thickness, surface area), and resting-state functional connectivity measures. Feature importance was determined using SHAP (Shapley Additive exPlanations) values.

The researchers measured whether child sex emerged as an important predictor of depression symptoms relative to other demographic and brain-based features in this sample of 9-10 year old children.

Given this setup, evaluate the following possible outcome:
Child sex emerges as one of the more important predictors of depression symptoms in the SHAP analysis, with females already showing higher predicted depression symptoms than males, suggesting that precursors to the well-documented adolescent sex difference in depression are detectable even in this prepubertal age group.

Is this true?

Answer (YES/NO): NO